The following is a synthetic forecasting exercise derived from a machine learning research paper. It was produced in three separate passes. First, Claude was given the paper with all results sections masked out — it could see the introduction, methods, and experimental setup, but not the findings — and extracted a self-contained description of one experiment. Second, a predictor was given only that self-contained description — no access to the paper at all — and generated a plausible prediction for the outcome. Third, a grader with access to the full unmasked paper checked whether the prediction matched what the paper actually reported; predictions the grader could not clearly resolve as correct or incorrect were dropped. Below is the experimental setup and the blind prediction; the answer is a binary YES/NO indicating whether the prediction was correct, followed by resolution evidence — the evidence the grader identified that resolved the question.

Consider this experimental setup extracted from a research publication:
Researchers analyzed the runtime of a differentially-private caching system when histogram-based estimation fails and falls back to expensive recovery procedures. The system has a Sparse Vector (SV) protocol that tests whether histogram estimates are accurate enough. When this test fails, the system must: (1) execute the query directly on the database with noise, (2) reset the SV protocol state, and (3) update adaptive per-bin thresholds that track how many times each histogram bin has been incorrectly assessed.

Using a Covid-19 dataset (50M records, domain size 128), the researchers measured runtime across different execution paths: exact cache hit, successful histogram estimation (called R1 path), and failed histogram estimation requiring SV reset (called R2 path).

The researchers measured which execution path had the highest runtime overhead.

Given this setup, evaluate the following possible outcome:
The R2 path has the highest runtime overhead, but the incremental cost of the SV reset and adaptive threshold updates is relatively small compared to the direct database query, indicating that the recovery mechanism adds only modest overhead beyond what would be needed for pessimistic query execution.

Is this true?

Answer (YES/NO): NO